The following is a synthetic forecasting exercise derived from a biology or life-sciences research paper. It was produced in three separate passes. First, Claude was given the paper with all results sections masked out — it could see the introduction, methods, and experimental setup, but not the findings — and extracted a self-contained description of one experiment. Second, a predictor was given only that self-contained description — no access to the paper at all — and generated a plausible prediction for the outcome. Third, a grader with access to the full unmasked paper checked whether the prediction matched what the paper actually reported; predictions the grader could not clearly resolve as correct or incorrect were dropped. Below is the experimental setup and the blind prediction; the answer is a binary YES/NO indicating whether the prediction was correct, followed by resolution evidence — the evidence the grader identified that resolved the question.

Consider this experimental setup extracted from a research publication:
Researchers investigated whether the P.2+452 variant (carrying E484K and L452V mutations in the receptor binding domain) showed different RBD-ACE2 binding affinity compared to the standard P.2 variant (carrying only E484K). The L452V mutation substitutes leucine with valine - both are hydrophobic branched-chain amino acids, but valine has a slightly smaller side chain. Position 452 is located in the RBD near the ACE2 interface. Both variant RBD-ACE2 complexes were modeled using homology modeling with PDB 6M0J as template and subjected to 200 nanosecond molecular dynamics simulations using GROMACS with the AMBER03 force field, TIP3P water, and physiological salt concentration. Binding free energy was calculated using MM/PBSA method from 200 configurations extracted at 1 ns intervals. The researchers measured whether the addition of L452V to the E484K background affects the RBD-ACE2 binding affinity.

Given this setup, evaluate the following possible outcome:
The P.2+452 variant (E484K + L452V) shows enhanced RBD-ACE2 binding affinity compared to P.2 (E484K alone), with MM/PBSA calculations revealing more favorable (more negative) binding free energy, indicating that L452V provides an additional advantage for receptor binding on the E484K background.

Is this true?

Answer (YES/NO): YES